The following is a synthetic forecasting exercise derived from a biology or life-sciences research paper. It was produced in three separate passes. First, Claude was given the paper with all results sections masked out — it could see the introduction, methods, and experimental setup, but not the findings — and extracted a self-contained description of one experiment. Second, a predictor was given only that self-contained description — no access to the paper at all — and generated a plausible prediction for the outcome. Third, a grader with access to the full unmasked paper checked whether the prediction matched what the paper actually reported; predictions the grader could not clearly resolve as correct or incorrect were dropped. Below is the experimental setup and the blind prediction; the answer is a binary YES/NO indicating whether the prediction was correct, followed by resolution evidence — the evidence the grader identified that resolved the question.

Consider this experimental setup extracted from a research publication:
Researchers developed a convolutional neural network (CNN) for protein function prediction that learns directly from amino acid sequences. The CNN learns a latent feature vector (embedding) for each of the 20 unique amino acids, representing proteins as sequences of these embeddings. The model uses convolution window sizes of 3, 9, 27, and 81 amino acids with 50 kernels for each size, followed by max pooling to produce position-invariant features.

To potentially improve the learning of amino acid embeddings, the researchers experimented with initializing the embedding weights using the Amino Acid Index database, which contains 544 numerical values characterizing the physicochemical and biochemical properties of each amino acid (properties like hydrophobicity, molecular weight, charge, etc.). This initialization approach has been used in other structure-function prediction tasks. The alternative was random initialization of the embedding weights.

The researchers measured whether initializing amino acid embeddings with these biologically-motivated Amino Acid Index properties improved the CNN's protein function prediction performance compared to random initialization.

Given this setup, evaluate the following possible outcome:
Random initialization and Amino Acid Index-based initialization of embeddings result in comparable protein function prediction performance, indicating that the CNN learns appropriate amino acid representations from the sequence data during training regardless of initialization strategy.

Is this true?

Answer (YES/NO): YES